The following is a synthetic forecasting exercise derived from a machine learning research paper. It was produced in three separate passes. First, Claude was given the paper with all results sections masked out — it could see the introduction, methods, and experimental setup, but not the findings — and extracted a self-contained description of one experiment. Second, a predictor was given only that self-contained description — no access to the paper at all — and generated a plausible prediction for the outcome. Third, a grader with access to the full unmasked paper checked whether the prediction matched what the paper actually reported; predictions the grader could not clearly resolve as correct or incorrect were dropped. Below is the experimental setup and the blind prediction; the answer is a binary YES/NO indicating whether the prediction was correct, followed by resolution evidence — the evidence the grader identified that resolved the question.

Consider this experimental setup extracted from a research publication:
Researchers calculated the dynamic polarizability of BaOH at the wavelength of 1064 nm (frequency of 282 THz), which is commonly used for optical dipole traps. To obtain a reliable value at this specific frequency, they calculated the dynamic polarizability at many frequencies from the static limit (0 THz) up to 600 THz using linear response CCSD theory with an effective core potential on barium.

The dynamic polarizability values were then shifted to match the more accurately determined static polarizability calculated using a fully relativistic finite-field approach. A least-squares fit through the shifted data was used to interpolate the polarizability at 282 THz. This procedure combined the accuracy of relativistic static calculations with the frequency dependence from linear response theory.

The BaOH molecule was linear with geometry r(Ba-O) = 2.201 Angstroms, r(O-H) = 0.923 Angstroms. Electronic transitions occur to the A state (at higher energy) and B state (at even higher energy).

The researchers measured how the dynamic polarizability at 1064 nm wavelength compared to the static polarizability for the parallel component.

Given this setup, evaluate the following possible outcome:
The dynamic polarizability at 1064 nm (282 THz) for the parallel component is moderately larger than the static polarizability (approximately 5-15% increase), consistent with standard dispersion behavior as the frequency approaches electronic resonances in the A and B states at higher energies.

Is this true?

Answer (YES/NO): NO